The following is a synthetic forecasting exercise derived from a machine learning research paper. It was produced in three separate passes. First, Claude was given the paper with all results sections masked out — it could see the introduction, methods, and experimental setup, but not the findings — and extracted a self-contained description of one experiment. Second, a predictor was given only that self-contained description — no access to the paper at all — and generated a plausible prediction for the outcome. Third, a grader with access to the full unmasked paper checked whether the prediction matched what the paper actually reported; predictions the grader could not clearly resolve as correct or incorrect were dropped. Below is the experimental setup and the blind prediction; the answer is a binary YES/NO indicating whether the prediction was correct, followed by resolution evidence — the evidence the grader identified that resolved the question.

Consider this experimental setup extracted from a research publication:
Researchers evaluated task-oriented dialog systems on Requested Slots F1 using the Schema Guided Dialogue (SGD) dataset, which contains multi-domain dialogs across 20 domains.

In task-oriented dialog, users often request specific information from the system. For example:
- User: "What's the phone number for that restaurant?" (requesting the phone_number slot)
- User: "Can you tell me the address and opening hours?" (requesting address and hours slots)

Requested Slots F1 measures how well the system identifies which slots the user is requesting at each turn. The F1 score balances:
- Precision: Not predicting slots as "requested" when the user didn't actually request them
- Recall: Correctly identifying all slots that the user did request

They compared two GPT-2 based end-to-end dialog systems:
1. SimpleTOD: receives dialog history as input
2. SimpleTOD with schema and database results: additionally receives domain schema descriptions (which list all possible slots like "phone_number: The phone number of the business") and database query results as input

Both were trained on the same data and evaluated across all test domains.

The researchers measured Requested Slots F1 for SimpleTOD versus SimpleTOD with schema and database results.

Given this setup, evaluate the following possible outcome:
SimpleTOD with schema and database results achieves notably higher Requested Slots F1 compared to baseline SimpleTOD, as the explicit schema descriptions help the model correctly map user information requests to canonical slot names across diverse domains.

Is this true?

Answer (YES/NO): NO